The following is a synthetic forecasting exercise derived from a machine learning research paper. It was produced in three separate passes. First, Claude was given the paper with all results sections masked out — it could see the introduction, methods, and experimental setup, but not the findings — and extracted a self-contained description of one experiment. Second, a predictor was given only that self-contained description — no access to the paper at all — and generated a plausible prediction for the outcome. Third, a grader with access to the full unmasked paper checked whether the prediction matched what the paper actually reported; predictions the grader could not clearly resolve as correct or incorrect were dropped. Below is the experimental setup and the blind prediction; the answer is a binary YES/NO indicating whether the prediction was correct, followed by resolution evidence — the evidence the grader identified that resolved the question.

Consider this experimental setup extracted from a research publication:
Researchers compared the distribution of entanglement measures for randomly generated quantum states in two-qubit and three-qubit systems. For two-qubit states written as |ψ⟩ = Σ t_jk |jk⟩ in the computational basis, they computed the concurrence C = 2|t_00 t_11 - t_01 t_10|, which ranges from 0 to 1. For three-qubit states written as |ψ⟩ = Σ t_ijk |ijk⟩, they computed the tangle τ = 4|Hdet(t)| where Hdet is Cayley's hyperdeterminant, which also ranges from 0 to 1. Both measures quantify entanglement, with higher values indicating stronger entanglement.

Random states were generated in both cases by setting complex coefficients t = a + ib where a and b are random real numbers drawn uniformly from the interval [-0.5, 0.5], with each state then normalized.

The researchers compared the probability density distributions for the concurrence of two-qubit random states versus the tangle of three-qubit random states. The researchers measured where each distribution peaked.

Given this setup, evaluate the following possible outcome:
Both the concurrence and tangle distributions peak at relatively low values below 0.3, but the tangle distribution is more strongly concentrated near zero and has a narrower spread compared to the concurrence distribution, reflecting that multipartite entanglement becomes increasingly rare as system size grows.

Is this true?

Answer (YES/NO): NO